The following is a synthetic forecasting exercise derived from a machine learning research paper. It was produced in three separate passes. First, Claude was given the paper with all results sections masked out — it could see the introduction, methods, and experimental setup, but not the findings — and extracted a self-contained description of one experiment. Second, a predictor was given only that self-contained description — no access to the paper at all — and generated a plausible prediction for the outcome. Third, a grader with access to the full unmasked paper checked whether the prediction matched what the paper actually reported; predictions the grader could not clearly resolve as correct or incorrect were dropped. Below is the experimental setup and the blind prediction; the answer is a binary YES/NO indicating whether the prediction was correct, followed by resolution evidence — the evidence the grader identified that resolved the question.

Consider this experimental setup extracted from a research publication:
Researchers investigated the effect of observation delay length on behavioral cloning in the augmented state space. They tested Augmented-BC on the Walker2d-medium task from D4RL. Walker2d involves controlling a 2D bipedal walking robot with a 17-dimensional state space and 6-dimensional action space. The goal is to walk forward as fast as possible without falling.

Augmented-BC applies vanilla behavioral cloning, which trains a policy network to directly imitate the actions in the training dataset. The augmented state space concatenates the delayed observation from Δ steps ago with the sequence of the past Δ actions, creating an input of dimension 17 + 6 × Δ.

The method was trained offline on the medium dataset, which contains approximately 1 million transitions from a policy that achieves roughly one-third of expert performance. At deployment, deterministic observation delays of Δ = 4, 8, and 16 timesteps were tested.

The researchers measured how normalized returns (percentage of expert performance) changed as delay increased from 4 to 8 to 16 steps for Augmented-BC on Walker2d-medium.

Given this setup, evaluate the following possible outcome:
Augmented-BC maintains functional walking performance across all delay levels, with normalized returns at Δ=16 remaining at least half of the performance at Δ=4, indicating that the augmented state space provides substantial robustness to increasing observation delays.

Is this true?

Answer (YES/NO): NO